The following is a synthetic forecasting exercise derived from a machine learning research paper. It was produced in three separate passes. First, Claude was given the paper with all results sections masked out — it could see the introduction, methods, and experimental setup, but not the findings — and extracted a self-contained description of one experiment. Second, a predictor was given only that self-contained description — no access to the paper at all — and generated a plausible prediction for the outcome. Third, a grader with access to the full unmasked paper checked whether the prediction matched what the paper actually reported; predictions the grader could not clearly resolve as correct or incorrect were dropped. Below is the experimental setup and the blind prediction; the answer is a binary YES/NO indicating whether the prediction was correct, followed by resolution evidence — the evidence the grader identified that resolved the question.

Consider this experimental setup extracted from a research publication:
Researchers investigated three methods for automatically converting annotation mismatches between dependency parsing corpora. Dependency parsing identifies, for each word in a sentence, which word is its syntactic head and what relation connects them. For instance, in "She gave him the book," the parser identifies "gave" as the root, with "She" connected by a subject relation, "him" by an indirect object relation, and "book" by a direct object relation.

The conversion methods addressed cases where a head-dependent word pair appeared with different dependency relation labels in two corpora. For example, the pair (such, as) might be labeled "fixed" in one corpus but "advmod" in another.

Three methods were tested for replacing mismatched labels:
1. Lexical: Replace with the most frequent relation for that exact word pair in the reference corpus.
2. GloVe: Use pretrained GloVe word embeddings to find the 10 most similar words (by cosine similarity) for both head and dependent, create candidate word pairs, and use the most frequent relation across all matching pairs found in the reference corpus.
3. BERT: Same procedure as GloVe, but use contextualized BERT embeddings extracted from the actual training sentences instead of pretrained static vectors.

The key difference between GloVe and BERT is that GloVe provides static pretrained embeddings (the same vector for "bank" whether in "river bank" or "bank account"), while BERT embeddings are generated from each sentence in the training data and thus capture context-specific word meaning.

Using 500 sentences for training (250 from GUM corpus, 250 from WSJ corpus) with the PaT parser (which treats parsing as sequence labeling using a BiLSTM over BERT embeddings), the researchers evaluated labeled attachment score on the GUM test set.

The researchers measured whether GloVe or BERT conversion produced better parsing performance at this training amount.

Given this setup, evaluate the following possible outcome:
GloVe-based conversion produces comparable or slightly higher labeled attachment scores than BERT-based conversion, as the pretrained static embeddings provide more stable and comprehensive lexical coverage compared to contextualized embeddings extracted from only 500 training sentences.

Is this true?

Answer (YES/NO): YES